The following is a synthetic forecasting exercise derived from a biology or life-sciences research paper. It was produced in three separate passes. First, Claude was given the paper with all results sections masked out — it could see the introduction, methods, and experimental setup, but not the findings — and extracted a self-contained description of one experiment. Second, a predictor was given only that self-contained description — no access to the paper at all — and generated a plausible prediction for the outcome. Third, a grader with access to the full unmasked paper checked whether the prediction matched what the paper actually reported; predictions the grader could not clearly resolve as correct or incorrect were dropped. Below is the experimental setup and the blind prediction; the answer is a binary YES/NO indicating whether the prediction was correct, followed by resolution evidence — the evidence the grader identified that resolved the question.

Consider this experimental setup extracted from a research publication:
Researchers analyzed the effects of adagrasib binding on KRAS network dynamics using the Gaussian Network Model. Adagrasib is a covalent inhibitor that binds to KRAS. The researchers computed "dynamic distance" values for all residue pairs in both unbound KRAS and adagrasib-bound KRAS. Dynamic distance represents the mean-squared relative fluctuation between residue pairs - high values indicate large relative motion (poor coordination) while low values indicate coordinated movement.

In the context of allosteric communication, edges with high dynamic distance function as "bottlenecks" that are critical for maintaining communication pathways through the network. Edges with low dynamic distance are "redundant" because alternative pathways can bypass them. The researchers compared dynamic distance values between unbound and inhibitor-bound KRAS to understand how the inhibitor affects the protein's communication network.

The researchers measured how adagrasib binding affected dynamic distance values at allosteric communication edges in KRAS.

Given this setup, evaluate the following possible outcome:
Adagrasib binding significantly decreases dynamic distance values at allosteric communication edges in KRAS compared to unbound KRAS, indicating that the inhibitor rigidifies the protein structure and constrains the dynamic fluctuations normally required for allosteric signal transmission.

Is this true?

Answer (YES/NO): NO